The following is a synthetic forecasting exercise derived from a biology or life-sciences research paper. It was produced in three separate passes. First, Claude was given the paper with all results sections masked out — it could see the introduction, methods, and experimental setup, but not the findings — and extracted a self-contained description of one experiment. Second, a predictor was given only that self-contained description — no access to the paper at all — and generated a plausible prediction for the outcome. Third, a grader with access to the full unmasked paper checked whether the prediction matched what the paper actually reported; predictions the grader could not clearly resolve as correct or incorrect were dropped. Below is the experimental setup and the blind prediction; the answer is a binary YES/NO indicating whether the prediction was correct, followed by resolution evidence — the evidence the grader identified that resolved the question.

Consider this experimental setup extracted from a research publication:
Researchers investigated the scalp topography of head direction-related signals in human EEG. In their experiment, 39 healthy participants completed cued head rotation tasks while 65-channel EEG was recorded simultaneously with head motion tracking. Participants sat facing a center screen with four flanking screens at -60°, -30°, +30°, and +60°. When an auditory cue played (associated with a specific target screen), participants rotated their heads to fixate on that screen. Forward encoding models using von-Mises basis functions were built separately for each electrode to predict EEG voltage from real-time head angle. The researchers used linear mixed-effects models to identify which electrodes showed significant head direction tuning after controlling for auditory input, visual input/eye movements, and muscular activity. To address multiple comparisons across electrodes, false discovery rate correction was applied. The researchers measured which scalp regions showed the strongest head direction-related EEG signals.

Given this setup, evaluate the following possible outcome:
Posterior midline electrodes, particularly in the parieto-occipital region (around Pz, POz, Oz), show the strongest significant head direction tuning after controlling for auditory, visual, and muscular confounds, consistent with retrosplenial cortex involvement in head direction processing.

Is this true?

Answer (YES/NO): YES